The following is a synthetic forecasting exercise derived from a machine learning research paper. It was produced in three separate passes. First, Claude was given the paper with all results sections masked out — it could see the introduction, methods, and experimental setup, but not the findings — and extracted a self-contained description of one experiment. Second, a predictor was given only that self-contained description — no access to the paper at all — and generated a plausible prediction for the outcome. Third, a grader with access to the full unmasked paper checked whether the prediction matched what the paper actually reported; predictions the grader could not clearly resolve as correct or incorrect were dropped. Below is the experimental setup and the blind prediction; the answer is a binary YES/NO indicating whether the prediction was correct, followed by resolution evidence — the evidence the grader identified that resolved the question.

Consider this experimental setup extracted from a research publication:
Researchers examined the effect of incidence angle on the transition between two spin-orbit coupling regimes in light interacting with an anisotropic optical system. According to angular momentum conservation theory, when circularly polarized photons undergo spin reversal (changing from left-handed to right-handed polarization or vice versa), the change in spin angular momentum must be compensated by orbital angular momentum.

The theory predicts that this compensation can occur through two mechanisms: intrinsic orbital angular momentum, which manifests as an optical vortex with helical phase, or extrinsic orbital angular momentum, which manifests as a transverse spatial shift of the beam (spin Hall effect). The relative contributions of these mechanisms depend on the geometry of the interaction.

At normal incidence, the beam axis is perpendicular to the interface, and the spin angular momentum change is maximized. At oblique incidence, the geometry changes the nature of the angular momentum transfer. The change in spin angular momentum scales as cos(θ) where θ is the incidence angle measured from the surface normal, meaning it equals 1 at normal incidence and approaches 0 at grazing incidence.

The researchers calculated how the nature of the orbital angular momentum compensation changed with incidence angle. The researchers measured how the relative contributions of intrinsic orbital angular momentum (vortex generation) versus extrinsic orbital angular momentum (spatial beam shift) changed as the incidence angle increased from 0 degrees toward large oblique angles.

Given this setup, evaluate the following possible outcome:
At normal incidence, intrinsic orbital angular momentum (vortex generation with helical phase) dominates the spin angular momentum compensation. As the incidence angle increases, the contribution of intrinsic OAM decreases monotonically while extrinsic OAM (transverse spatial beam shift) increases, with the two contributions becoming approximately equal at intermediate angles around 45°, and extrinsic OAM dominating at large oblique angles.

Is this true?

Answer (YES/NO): NO